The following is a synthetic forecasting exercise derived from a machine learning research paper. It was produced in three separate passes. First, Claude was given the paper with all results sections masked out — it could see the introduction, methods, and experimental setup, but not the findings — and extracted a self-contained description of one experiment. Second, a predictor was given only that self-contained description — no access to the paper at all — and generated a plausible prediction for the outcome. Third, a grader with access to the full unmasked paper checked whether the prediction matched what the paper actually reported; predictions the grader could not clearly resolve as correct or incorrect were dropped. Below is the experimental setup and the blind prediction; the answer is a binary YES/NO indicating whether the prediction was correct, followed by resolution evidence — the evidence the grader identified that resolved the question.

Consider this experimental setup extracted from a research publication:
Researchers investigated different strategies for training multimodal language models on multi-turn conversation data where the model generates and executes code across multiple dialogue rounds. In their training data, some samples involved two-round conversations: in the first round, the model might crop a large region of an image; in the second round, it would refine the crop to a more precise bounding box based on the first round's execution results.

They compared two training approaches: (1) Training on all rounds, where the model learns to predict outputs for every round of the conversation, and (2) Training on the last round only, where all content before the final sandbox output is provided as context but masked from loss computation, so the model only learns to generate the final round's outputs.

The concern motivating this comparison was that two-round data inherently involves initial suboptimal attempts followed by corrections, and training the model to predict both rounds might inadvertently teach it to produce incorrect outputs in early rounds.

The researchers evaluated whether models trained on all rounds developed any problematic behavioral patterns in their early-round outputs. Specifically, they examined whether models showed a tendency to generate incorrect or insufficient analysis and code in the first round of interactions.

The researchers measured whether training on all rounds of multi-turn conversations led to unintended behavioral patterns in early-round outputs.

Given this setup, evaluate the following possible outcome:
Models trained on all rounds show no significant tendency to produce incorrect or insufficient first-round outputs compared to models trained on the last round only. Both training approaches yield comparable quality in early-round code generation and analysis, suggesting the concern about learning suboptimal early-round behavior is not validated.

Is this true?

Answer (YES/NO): NO